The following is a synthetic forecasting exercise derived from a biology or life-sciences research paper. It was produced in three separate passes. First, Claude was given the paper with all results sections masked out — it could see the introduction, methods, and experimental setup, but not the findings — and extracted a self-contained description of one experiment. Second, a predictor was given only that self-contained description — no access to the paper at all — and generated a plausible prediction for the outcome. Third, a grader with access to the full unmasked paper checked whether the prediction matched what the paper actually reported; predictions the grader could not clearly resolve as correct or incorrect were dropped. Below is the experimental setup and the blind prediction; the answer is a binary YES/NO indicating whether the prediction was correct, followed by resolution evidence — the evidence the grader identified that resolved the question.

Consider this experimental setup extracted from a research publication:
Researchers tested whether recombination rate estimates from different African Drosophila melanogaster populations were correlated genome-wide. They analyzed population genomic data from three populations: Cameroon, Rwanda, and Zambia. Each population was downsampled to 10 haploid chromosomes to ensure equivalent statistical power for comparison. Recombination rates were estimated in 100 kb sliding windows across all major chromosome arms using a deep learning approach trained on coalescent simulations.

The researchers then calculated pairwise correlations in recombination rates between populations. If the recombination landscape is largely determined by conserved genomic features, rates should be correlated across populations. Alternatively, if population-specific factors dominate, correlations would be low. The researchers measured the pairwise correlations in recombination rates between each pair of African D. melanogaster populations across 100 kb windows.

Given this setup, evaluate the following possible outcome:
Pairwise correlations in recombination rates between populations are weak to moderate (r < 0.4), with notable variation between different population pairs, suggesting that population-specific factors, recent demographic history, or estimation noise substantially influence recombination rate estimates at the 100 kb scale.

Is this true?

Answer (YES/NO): NO